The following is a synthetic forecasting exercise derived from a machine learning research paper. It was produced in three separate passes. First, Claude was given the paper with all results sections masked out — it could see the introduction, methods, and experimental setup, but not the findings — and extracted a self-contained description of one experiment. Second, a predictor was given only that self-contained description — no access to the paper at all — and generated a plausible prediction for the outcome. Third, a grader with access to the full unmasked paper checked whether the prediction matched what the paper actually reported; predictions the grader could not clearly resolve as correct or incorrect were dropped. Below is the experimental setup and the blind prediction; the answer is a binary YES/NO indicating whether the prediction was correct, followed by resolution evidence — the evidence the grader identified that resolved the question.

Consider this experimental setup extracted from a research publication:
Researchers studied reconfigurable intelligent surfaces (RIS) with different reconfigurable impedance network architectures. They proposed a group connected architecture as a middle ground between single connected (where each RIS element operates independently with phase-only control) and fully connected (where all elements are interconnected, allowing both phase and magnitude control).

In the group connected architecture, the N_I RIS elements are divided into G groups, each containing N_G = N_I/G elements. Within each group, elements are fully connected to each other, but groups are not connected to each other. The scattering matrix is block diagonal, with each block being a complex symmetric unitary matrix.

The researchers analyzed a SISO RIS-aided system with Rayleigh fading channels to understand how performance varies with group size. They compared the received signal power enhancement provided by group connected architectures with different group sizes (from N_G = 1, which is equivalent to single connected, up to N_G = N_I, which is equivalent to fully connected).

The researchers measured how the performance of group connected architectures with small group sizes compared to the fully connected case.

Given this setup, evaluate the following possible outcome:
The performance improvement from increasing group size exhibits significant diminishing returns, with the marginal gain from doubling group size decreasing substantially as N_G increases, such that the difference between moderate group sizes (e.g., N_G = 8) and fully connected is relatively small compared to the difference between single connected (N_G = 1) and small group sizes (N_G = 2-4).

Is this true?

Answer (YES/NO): YES